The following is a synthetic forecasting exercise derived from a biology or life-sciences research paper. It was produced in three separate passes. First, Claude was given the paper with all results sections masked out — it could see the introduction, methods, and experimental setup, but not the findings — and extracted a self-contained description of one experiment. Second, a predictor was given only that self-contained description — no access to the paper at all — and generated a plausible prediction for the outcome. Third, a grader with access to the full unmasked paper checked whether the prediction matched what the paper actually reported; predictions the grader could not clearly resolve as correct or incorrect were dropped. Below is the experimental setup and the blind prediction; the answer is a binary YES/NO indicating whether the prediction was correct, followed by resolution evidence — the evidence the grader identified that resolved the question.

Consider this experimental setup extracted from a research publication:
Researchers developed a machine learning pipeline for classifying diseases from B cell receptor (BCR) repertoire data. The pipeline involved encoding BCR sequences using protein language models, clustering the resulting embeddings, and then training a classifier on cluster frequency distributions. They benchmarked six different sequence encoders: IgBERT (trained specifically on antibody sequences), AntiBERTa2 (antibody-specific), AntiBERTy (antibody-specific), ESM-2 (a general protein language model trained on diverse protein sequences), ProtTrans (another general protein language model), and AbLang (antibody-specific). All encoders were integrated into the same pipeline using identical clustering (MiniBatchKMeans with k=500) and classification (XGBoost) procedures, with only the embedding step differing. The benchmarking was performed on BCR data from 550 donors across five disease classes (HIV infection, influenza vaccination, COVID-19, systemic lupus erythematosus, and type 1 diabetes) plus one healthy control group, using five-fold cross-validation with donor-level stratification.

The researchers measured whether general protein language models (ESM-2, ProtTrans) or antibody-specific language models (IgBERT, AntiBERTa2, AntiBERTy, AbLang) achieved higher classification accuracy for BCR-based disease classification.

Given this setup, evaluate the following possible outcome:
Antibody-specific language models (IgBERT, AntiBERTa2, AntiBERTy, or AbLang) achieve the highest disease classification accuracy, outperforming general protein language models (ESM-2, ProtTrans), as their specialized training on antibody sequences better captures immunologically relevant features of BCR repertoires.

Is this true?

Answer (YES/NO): YES